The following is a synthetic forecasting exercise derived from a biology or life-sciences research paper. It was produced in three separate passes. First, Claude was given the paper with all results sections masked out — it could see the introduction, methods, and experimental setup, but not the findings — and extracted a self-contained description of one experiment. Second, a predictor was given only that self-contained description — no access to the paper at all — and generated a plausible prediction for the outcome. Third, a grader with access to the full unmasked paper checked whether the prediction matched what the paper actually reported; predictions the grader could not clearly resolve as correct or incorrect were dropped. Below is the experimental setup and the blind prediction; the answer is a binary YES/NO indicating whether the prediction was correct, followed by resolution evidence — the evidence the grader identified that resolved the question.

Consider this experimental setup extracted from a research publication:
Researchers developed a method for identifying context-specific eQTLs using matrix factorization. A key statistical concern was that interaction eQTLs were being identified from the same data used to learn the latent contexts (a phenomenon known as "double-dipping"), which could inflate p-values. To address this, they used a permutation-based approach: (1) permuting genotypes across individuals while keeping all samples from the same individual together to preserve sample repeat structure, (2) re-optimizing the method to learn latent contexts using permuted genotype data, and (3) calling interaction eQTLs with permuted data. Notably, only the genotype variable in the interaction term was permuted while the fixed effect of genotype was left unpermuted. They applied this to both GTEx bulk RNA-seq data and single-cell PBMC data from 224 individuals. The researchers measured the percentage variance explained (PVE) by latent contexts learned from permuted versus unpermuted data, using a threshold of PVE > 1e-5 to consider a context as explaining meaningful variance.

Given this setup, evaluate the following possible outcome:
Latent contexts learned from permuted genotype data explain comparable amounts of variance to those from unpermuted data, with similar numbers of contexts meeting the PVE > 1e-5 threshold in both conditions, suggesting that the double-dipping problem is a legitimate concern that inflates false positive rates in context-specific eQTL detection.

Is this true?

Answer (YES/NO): NO